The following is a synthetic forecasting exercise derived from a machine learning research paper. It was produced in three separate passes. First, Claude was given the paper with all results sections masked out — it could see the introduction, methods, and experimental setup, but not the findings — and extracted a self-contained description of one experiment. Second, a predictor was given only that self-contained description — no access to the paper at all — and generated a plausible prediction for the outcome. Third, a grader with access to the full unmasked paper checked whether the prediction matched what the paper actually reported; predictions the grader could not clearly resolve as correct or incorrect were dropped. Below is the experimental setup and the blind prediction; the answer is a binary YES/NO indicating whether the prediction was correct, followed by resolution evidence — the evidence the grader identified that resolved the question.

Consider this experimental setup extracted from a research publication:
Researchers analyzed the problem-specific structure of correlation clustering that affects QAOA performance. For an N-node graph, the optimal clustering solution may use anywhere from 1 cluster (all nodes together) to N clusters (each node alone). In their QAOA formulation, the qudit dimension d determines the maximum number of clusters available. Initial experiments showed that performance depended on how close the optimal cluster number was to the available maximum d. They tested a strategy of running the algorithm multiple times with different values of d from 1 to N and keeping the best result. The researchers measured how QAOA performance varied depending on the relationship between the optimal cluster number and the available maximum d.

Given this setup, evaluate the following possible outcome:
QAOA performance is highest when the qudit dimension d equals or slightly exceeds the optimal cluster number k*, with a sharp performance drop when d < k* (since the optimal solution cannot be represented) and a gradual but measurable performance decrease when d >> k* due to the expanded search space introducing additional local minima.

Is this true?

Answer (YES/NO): NO